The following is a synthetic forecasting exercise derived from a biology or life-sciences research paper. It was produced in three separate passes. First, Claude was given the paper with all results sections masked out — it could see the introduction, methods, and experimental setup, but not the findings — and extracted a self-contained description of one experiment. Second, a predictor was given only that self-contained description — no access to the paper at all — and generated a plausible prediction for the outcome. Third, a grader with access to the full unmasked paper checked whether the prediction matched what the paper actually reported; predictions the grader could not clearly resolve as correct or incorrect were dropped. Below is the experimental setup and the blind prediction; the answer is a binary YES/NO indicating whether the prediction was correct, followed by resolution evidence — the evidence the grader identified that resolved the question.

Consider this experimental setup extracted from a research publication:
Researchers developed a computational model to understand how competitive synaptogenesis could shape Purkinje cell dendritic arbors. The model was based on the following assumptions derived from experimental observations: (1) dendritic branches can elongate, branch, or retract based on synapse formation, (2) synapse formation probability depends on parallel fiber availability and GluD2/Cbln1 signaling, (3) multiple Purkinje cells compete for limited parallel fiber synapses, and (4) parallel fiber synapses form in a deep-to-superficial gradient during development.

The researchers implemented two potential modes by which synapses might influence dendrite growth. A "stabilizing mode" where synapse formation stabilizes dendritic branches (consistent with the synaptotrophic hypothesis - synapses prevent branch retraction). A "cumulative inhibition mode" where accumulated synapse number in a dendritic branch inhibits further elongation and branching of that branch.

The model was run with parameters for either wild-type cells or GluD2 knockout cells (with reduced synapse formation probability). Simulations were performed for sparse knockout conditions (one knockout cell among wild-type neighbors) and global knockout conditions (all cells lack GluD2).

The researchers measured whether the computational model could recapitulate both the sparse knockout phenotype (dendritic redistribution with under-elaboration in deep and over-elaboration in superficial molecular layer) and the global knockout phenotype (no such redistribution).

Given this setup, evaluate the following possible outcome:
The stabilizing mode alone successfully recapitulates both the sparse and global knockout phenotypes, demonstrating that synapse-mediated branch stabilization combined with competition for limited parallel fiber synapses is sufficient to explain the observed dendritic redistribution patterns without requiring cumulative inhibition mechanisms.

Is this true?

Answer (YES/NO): NO